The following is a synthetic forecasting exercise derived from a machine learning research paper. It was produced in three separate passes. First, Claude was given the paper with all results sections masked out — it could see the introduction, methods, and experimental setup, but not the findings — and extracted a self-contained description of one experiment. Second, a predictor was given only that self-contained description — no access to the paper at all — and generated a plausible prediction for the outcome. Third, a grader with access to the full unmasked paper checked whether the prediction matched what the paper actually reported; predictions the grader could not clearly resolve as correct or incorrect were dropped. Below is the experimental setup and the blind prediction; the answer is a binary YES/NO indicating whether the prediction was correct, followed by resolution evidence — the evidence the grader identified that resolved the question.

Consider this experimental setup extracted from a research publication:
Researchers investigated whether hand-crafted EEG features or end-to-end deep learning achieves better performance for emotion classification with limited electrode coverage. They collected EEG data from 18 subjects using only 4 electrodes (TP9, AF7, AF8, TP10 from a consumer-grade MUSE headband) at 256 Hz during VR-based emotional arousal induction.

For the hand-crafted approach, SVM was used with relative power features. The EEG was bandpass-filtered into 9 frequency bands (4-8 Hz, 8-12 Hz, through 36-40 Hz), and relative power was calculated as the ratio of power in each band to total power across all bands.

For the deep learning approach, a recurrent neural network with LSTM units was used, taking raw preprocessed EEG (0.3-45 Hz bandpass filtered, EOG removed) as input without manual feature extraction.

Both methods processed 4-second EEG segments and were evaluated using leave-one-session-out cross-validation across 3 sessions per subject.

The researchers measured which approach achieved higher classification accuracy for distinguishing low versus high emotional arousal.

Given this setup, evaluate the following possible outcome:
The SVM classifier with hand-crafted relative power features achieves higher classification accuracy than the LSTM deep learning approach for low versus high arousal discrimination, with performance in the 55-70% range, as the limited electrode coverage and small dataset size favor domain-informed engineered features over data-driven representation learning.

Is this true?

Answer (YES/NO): NO